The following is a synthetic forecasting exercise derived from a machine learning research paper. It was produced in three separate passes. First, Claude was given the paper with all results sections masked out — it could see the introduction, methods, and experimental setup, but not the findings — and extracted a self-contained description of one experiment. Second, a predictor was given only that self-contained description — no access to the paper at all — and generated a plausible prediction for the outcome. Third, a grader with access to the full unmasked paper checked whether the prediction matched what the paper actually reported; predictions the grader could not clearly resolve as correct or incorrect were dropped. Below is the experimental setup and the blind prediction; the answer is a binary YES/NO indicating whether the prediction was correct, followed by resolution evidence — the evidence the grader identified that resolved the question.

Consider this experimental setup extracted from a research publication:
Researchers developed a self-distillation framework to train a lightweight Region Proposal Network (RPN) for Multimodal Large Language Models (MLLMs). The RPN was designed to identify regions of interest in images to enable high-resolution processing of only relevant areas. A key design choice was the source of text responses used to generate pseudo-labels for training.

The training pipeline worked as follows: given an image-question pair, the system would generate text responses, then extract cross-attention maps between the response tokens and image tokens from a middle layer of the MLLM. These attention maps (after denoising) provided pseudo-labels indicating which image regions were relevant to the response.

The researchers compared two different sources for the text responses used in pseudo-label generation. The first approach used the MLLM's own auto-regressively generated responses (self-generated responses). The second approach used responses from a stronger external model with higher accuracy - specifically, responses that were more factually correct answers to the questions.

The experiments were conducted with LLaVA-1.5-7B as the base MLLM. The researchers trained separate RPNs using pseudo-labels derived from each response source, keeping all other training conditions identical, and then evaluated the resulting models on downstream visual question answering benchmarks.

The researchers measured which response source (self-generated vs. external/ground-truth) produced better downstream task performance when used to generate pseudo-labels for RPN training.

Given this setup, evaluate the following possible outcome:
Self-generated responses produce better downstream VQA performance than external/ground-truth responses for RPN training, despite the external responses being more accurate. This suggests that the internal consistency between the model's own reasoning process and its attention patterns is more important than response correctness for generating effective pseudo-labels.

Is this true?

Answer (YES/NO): YES